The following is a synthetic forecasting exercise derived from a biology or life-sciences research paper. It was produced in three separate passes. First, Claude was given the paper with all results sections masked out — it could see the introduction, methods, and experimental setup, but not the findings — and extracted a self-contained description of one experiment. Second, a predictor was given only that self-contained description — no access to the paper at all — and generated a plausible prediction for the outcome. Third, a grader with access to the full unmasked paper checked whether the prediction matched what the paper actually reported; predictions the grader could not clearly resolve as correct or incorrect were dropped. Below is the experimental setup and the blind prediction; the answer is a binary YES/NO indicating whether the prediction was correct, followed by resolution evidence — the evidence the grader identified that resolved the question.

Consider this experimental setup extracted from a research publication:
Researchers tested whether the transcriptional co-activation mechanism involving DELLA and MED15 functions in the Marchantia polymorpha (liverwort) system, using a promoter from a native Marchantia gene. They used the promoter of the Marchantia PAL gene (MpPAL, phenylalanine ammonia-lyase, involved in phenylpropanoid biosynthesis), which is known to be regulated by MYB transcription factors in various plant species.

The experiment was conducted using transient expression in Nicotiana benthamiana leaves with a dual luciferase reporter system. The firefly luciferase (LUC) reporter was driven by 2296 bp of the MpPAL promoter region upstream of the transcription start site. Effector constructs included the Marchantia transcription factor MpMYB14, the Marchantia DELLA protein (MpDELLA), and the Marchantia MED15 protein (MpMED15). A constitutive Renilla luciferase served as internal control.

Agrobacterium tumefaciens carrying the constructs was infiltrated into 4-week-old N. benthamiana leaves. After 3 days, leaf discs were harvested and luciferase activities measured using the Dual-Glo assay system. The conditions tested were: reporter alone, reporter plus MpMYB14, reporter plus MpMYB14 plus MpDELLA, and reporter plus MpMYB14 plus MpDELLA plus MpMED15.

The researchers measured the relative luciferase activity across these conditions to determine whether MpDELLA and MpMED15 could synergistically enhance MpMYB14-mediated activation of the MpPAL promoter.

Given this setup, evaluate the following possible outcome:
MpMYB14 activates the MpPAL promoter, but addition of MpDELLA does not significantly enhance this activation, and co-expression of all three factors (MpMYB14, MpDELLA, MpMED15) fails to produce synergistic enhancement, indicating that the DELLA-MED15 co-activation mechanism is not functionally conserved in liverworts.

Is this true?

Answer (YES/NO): NO